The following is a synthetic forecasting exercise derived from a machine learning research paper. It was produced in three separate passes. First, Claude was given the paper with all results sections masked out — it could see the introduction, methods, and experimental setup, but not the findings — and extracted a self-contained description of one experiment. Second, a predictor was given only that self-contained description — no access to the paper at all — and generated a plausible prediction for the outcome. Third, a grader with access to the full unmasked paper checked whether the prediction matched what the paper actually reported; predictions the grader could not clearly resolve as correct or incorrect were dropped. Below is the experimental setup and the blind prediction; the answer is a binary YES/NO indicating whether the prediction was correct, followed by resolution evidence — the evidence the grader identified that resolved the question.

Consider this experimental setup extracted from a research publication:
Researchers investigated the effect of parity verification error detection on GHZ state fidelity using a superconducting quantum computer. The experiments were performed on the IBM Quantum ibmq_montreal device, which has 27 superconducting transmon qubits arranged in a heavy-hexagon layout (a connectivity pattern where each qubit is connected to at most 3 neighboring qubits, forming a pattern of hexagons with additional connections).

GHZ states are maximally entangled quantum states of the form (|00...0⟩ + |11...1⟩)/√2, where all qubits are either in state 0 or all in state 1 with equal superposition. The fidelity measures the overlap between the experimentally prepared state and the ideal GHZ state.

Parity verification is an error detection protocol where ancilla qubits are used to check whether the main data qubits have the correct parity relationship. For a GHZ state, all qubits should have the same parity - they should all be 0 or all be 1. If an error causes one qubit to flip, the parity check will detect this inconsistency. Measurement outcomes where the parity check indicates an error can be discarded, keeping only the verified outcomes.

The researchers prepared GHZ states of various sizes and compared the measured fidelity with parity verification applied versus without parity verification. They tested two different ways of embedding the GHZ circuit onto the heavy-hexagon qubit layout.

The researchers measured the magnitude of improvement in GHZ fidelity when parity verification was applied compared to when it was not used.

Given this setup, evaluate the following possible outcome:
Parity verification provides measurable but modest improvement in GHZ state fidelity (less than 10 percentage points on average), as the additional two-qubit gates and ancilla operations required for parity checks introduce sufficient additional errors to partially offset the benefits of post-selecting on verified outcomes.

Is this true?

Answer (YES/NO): YES